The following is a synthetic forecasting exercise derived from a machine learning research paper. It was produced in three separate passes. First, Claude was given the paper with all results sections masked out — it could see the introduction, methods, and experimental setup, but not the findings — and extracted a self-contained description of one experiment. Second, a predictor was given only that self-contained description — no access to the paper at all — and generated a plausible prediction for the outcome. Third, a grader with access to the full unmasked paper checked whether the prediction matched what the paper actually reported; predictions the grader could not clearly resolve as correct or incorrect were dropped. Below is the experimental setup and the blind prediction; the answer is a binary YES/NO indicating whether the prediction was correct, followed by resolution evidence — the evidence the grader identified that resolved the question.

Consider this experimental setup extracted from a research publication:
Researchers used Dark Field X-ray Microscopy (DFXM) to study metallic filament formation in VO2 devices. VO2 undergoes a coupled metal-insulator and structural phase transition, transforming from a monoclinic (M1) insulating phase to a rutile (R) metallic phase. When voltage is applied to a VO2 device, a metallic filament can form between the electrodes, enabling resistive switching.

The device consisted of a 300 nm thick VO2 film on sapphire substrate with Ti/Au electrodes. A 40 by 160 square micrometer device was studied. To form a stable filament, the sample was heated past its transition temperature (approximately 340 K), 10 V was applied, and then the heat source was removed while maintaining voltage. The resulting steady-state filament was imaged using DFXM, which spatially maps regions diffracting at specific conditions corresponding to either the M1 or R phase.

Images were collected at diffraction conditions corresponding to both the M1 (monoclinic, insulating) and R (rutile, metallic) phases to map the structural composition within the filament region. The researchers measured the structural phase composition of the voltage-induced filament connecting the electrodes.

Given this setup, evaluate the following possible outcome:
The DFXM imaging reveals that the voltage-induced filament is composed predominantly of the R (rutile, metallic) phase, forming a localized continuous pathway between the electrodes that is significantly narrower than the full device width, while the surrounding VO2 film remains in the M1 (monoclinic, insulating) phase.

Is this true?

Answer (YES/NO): YES